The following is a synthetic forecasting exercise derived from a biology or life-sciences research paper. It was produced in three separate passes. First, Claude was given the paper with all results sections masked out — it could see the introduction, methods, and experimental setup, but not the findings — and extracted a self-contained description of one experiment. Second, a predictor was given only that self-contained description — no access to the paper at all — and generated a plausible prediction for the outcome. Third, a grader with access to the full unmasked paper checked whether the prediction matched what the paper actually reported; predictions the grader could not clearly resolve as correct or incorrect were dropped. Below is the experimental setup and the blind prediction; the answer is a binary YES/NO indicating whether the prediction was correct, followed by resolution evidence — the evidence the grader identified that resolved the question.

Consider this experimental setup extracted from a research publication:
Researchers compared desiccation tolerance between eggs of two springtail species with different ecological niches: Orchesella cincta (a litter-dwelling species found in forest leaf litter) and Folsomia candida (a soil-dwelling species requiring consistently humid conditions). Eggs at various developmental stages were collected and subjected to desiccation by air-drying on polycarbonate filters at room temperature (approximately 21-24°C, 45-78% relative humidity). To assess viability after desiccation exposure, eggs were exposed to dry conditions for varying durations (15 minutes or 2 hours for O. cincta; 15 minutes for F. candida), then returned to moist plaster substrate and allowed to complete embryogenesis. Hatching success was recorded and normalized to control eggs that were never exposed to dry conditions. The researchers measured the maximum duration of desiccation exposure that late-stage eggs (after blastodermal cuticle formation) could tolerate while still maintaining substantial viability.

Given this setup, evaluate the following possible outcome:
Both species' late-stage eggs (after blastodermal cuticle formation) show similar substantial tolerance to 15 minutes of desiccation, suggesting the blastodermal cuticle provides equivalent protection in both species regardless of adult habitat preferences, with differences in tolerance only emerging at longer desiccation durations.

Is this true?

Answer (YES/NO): YES